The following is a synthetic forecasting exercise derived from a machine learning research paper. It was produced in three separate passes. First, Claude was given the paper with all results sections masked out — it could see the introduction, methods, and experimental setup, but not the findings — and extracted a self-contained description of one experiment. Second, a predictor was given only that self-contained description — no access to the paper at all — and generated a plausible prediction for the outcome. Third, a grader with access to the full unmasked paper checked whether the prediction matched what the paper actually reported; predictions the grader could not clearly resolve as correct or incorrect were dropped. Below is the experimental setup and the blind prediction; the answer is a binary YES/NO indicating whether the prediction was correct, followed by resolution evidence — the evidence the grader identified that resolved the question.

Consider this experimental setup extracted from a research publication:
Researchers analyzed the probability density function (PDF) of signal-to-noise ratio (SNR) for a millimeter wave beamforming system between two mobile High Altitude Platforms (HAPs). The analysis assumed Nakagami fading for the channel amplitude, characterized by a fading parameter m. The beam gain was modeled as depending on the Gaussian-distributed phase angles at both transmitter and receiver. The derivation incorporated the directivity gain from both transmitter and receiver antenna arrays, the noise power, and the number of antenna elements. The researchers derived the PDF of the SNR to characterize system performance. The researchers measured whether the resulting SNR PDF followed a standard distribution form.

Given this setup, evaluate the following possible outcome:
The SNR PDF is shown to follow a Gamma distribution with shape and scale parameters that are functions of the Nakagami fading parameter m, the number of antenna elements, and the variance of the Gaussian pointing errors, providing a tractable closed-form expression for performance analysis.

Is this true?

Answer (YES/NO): YES